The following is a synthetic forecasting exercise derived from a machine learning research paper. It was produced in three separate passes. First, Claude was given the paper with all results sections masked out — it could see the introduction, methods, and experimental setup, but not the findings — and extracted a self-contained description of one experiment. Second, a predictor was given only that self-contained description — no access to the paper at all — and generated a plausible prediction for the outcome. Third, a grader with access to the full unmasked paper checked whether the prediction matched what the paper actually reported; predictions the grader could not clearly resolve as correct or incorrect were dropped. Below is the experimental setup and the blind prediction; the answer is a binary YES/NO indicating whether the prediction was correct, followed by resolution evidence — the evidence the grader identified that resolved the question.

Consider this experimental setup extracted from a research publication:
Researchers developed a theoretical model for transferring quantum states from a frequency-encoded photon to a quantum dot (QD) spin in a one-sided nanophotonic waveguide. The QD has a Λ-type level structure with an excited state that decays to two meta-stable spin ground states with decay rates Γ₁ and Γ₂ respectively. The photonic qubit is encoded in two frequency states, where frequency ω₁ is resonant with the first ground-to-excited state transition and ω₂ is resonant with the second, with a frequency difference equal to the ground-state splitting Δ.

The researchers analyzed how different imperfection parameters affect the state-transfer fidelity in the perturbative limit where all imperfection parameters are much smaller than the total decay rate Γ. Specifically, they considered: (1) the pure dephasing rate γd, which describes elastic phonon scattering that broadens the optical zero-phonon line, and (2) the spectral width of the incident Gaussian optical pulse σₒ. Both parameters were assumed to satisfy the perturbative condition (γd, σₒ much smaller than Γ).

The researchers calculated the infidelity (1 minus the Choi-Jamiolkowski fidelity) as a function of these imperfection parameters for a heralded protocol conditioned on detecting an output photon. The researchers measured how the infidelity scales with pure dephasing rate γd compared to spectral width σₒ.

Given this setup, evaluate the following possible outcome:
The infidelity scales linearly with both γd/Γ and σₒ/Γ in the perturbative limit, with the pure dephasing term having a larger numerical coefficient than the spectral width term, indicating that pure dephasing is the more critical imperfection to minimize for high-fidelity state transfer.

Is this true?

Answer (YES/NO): NO